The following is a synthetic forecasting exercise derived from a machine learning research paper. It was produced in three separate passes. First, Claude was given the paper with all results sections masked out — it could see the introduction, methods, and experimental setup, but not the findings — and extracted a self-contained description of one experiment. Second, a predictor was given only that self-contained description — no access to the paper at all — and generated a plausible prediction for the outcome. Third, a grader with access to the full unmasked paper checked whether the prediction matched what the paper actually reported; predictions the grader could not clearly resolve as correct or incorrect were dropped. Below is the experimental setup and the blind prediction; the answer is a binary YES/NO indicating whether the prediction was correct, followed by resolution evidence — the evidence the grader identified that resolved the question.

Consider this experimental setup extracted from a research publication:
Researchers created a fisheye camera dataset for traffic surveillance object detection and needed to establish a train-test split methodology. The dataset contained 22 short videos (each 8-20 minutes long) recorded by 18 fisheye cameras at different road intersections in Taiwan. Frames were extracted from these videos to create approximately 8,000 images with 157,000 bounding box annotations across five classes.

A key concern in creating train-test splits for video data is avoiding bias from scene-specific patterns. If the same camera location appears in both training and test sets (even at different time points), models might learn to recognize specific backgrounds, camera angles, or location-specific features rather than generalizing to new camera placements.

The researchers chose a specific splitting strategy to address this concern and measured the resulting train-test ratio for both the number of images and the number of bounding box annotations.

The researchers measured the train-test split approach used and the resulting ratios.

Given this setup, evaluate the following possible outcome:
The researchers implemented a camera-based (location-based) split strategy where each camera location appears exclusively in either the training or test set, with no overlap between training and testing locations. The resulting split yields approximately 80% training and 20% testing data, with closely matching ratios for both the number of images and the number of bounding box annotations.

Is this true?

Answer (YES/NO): NO